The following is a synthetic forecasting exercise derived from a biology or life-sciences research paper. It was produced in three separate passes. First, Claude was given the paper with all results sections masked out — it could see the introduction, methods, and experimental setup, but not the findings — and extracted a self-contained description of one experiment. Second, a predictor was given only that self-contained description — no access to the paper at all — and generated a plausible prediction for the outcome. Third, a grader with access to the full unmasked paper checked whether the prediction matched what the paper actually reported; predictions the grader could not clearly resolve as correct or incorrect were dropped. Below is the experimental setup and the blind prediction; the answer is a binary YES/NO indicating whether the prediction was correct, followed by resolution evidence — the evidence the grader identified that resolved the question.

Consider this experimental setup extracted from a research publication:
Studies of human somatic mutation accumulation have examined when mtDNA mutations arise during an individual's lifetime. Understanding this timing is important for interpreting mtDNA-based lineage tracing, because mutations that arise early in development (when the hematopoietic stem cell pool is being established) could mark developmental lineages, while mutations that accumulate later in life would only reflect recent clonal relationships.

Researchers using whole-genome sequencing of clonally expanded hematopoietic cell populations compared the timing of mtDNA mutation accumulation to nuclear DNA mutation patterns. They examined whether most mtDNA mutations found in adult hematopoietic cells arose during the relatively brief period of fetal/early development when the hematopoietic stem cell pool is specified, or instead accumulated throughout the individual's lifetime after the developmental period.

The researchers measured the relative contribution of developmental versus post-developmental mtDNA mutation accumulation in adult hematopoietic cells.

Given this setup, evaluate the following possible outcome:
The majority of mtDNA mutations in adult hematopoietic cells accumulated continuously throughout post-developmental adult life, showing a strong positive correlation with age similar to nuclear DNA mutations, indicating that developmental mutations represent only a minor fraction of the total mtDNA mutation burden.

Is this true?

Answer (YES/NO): NO